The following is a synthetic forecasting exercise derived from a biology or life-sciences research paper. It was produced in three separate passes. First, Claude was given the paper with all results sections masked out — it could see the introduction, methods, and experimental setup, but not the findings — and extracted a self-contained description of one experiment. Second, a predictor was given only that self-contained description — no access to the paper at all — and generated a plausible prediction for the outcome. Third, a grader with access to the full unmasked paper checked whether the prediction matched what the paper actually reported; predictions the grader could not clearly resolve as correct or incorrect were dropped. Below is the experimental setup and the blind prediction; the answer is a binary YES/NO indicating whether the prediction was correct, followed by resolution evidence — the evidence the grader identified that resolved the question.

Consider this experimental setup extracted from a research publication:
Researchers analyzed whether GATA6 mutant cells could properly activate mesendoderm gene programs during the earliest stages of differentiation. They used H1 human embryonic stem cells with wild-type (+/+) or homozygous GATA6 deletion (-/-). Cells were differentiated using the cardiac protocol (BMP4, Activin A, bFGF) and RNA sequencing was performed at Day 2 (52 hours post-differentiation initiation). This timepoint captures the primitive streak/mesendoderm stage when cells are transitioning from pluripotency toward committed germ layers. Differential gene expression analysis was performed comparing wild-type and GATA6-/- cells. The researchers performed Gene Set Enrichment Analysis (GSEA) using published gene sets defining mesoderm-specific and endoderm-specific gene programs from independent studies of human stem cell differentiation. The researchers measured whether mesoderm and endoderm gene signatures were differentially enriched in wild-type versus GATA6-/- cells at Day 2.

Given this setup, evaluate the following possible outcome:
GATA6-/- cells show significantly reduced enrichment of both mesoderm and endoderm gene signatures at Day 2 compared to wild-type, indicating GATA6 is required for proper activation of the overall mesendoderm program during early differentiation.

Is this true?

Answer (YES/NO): NO